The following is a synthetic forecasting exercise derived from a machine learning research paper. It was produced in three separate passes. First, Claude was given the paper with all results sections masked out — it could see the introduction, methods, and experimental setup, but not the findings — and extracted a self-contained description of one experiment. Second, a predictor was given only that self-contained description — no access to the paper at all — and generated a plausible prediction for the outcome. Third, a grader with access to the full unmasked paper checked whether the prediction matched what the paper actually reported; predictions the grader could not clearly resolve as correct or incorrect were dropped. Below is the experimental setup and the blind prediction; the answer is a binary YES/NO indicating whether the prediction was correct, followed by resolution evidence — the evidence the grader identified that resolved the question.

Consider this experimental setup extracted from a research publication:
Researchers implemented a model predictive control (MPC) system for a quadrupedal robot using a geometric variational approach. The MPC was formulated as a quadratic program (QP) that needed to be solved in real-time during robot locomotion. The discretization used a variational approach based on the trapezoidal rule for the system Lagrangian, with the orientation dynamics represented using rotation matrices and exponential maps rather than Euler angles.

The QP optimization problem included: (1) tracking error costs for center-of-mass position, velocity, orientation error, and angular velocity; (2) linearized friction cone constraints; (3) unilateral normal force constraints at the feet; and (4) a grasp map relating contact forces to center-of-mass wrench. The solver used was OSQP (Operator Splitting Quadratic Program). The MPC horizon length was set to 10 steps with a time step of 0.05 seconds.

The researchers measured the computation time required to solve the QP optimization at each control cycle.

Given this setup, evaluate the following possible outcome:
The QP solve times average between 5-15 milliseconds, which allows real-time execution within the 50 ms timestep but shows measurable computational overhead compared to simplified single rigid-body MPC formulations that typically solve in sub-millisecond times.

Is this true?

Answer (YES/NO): NO